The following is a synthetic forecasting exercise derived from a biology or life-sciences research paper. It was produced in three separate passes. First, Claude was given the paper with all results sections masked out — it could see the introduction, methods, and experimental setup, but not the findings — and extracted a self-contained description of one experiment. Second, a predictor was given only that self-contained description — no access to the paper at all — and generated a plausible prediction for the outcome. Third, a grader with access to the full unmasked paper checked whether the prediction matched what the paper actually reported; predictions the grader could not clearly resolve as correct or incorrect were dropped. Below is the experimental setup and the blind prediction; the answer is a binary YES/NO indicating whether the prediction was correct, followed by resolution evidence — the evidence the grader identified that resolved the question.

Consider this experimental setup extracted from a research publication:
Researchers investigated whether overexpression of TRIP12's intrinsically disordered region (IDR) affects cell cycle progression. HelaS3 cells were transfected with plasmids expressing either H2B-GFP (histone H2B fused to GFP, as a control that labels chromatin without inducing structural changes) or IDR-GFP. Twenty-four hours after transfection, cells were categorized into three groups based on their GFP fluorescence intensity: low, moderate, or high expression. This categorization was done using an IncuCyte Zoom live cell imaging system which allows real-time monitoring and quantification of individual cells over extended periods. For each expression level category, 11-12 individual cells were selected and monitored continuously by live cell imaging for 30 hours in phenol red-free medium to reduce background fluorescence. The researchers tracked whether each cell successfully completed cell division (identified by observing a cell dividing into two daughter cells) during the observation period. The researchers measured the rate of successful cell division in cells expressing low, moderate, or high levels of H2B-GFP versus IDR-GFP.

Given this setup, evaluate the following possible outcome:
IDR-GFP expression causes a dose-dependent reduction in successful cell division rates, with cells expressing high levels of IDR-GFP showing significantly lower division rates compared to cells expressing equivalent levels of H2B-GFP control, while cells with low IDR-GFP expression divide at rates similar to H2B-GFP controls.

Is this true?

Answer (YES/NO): NO